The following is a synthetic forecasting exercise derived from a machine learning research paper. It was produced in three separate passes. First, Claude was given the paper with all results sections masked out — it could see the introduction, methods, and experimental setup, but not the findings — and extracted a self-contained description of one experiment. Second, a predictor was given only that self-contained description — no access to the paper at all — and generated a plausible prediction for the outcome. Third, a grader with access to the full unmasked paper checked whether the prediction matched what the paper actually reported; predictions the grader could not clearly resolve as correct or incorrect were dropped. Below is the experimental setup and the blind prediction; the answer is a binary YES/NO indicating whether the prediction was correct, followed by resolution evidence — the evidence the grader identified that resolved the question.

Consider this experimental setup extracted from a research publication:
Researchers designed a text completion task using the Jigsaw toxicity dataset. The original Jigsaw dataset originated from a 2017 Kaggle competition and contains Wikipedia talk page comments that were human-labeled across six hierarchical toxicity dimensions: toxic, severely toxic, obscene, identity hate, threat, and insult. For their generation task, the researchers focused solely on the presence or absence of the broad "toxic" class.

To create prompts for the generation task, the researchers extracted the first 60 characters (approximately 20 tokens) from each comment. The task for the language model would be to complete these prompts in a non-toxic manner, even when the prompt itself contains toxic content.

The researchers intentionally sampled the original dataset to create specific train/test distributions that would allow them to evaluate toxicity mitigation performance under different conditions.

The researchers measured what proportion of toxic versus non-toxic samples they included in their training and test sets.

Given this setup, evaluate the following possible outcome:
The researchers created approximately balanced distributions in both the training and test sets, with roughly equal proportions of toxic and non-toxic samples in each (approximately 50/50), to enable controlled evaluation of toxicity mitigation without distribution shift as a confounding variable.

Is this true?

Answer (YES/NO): NO